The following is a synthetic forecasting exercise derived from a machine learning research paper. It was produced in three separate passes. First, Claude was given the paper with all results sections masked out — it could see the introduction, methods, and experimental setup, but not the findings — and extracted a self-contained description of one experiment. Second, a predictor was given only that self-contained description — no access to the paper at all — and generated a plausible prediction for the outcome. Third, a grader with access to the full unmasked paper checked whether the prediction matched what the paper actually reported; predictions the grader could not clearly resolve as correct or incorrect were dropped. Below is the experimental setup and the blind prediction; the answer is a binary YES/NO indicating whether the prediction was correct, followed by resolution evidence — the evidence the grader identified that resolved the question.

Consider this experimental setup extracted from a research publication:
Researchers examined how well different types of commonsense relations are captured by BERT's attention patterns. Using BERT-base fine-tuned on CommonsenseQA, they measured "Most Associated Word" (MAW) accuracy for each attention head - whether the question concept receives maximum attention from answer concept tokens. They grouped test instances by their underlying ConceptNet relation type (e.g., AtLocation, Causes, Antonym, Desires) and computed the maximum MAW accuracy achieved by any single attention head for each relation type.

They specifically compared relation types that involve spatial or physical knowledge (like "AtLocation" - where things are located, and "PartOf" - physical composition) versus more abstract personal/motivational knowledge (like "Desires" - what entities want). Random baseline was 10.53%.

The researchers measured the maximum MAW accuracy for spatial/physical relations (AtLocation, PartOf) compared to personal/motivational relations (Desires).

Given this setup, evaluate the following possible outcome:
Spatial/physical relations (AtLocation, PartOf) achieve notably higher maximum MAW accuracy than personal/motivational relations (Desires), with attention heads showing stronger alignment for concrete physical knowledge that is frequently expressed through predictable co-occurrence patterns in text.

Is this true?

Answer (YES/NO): YES